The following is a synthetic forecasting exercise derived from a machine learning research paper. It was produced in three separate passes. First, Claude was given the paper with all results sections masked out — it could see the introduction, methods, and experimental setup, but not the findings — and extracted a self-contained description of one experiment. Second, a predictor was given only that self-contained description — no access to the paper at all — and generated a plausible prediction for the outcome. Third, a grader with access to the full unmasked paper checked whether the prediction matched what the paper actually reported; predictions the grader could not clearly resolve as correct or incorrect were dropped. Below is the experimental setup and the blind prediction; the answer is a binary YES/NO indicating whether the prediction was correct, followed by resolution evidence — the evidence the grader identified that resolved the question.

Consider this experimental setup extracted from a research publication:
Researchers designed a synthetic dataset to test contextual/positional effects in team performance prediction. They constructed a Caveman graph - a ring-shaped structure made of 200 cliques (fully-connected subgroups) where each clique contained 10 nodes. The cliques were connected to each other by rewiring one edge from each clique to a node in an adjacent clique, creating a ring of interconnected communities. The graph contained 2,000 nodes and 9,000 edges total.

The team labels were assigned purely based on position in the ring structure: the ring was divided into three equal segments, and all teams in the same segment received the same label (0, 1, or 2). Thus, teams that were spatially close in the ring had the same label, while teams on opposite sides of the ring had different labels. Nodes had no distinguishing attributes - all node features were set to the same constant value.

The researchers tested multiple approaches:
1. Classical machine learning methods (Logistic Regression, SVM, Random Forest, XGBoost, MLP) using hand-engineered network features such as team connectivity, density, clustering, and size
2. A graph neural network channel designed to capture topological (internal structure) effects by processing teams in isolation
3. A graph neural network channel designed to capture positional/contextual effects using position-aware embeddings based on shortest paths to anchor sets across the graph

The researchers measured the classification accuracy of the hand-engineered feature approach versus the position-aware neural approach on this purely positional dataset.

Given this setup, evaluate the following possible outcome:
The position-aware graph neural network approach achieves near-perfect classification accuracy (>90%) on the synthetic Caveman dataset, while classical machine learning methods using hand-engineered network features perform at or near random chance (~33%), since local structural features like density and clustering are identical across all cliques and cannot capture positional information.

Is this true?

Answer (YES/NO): YES